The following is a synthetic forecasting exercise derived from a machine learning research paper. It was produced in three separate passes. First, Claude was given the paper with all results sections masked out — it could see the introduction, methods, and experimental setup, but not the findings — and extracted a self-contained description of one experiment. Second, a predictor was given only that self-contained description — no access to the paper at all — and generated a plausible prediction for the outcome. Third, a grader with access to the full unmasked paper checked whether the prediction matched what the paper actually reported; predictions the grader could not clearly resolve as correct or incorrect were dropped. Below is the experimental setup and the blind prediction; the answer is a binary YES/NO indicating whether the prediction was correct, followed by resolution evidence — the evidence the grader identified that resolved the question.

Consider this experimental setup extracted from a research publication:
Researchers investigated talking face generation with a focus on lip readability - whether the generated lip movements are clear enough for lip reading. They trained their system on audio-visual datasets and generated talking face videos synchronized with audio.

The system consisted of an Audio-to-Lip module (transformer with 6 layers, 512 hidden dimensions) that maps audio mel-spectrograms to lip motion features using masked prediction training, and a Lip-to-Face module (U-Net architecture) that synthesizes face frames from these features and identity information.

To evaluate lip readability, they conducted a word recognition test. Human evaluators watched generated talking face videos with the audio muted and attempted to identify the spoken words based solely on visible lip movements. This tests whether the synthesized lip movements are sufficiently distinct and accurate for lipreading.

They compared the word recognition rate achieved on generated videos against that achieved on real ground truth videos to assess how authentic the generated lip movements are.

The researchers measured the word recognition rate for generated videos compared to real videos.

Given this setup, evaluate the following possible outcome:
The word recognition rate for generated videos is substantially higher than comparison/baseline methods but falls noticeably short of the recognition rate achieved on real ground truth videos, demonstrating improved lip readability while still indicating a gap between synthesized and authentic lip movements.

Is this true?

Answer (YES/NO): NO